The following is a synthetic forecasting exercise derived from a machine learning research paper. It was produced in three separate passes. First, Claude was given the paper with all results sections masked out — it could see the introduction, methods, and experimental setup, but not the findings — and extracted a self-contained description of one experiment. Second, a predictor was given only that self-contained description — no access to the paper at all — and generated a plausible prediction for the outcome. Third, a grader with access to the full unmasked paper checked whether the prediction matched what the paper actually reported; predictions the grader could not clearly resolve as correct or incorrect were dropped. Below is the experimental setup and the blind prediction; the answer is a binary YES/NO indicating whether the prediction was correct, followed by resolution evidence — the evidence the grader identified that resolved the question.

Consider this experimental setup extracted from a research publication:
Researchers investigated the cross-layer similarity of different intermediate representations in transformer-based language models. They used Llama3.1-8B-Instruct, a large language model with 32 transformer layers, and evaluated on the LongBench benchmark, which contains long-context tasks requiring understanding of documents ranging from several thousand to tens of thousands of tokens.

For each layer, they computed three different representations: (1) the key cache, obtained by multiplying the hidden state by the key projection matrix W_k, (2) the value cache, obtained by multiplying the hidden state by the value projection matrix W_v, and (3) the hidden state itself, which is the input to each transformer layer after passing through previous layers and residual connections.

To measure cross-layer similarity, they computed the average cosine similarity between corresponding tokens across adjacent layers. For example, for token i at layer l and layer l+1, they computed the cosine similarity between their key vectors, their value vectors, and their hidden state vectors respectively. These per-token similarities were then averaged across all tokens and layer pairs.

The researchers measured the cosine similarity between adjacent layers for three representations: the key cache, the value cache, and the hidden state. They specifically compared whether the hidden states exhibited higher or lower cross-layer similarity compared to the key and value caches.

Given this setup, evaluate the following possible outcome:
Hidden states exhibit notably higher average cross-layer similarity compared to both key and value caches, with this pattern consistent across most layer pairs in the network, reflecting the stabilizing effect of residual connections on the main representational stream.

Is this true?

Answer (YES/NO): YES